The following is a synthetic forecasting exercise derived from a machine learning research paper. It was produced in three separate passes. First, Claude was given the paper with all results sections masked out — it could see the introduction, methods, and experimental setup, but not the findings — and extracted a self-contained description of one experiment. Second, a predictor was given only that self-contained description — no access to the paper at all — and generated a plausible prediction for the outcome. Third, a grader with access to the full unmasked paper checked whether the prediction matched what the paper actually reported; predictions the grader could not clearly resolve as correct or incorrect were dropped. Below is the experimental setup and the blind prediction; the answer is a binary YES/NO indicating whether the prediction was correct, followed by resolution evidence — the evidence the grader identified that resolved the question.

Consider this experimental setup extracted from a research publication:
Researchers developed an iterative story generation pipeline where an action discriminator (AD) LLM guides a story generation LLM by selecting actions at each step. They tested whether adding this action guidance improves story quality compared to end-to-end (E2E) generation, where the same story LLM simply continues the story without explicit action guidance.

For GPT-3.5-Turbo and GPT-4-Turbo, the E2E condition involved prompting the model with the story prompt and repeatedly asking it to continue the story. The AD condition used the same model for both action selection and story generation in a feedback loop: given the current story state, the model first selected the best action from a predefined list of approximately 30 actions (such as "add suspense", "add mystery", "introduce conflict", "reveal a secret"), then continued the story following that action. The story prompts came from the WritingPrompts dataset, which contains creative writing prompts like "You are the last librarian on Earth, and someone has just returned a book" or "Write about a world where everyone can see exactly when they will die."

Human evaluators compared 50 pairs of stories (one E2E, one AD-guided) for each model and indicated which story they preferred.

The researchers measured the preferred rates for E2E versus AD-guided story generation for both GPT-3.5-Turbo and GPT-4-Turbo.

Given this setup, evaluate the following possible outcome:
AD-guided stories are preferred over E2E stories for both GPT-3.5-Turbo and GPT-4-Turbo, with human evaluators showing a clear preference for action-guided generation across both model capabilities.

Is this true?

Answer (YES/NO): YES